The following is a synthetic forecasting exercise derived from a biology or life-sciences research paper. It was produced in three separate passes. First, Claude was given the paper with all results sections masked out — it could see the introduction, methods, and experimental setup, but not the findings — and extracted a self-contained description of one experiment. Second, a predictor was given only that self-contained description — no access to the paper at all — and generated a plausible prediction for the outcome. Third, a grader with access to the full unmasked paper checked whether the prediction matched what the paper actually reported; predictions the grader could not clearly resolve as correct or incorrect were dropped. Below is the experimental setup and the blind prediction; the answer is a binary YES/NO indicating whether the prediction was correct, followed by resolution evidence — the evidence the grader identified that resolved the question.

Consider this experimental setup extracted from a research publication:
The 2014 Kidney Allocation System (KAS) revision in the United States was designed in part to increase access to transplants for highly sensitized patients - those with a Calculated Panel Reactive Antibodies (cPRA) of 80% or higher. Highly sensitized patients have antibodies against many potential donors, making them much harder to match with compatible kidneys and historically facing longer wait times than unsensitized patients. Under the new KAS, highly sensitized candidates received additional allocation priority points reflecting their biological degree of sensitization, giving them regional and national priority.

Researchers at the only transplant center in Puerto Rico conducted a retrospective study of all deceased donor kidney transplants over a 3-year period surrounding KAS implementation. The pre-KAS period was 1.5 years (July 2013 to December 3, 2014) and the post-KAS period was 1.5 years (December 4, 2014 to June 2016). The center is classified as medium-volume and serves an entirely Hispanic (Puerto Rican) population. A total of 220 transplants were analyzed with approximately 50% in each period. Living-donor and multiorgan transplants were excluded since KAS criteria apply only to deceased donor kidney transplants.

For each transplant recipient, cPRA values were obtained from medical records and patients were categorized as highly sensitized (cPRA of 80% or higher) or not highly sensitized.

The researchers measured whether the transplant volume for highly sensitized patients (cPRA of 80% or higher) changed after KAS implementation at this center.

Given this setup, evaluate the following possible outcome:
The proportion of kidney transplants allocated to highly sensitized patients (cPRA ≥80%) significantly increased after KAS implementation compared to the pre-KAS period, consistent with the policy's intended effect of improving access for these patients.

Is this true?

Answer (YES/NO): NO